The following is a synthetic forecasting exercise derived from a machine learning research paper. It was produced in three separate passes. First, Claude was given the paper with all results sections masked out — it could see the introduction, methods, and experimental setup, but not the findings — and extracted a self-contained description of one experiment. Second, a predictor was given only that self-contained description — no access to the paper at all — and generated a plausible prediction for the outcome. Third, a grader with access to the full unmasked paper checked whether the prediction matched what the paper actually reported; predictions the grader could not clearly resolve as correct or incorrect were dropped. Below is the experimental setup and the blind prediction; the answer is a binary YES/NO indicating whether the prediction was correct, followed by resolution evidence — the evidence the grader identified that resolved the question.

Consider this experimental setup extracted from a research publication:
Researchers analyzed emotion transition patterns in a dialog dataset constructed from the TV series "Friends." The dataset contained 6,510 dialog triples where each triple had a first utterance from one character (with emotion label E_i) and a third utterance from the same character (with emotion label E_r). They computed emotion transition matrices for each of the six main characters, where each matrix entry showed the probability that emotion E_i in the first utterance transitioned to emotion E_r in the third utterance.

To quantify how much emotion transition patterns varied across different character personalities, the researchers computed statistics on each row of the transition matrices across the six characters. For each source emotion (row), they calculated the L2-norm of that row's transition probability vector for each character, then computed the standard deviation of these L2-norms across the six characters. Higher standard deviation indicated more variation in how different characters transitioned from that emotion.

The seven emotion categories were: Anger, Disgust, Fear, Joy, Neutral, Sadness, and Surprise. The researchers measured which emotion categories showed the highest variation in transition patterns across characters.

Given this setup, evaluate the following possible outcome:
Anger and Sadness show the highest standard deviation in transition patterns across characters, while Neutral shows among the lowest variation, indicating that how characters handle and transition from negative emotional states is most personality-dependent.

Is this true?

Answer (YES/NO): NO